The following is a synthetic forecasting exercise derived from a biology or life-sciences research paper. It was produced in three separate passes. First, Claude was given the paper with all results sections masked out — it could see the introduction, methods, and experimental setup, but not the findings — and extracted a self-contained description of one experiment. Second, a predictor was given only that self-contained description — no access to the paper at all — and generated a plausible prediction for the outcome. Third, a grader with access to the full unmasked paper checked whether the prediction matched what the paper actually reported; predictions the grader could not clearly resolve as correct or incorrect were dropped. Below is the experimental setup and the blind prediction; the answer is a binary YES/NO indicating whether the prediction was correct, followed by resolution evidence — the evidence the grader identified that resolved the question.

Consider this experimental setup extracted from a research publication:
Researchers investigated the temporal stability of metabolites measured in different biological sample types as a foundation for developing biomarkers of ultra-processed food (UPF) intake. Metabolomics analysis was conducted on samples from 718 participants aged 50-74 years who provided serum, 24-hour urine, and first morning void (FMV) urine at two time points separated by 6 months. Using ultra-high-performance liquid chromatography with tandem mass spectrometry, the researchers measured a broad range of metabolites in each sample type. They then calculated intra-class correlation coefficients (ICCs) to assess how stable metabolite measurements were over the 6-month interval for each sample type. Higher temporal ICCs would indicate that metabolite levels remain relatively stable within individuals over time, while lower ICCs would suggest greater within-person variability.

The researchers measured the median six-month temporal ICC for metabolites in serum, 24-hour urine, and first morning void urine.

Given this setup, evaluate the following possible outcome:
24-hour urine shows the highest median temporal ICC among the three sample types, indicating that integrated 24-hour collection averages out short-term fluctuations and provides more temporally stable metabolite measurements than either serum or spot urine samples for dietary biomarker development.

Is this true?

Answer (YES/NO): NO